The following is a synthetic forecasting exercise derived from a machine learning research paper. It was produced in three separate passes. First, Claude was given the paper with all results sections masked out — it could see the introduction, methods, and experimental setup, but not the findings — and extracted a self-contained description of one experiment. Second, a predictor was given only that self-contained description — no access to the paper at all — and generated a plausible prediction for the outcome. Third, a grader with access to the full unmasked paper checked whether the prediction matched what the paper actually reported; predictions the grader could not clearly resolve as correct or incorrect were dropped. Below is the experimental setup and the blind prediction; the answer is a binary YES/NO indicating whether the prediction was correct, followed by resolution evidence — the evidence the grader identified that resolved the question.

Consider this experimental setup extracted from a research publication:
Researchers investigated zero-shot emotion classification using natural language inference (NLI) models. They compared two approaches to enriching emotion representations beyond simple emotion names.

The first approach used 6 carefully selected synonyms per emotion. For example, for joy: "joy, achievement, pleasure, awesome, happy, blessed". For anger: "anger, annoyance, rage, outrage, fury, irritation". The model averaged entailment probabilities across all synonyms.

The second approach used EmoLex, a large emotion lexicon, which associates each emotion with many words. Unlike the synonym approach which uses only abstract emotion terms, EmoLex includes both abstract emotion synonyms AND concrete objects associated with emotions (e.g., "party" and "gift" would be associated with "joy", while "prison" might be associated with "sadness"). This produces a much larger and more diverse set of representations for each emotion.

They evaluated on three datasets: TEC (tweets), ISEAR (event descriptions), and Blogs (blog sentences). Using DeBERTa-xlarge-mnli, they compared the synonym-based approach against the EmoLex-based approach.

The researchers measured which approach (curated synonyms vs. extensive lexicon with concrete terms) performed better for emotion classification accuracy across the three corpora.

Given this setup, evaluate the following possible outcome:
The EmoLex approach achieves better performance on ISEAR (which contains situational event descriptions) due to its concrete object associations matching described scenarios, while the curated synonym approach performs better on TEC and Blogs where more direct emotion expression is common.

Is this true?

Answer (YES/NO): NO